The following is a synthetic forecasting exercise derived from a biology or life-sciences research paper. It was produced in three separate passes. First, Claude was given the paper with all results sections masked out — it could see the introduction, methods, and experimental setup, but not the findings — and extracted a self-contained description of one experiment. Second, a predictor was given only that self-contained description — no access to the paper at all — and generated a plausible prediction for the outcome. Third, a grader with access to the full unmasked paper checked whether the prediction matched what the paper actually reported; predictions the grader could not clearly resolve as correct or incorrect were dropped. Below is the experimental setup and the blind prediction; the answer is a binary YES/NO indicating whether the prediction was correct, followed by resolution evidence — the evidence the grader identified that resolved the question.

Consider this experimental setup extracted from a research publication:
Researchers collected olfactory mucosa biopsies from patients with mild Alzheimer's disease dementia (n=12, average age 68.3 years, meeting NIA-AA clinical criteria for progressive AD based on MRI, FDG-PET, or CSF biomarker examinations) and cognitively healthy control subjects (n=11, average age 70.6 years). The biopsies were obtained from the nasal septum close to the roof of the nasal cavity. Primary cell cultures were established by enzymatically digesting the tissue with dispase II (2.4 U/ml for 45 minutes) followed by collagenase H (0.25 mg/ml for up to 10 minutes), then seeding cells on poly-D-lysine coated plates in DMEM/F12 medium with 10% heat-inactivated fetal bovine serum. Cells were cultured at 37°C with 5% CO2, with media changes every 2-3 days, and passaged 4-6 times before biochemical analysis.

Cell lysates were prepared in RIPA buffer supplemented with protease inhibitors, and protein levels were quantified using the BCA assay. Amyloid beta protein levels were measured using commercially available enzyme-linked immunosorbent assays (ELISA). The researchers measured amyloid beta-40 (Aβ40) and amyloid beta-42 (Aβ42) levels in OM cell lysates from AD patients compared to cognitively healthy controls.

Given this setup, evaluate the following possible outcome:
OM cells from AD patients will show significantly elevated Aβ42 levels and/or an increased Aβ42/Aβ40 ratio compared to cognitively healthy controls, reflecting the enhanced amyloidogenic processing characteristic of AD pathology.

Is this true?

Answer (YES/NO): YES